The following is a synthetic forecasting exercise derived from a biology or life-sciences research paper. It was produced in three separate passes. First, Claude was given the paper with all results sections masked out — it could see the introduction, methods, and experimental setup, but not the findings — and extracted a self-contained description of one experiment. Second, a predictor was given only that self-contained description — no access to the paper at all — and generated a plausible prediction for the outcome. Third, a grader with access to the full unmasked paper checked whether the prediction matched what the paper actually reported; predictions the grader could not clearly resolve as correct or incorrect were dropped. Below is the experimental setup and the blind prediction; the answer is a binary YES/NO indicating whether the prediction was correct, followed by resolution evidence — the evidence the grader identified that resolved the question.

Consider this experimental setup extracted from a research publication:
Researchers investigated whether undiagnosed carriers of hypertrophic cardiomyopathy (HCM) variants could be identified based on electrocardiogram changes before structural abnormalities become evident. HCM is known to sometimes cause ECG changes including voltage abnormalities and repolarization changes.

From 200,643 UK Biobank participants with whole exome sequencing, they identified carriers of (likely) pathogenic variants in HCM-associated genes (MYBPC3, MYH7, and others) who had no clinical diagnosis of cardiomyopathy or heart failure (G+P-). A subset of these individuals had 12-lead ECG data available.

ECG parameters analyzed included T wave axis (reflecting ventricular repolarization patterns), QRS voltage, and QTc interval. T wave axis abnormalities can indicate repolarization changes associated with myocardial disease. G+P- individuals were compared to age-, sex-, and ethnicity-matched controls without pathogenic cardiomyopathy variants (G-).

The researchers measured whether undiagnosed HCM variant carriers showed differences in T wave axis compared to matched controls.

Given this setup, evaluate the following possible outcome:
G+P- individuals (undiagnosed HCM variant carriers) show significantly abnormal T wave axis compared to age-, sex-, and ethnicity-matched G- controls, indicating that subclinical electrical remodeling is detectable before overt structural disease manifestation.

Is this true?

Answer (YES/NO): NO